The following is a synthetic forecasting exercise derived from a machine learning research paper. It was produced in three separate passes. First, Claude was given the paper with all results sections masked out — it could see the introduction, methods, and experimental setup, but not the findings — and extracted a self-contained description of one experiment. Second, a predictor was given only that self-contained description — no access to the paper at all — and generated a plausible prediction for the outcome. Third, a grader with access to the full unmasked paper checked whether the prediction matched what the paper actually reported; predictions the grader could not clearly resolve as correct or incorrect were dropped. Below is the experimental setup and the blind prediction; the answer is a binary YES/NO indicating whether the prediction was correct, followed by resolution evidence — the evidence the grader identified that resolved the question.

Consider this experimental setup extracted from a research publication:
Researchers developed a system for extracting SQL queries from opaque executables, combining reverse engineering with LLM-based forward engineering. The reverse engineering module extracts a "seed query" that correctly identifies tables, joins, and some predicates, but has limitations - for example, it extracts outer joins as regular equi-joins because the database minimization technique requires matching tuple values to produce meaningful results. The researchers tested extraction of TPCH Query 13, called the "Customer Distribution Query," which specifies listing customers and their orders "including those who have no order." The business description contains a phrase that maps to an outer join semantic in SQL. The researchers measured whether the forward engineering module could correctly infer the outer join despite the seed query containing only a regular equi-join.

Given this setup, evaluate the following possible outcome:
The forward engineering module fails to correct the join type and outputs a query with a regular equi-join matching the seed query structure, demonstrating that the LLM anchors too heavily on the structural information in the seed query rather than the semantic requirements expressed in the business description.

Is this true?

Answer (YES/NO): NO